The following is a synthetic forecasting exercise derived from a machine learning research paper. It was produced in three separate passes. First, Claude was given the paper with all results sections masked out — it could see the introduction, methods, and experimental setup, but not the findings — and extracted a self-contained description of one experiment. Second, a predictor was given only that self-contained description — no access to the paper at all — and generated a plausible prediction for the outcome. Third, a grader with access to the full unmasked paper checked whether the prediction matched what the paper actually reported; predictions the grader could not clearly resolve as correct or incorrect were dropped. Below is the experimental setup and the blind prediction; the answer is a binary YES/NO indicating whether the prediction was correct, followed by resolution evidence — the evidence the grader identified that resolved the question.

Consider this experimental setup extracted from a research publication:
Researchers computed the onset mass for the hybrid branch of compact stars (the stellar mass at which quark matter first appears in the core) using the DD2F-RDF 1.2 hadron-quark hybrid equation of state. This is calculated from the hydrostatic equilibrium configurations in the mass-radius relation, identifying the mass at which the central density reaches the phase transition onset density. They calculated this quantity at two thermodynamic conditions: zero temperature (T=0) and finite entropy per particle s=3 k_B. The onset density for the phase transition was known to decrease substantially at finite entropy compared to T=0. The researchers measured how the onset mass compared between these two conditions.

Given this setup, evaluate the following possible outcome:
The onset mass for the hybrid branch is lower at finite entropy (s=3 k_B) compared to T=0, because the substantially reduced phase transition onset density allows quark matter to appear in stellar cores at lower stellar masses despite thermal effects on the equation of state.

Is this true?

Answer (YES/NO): NO